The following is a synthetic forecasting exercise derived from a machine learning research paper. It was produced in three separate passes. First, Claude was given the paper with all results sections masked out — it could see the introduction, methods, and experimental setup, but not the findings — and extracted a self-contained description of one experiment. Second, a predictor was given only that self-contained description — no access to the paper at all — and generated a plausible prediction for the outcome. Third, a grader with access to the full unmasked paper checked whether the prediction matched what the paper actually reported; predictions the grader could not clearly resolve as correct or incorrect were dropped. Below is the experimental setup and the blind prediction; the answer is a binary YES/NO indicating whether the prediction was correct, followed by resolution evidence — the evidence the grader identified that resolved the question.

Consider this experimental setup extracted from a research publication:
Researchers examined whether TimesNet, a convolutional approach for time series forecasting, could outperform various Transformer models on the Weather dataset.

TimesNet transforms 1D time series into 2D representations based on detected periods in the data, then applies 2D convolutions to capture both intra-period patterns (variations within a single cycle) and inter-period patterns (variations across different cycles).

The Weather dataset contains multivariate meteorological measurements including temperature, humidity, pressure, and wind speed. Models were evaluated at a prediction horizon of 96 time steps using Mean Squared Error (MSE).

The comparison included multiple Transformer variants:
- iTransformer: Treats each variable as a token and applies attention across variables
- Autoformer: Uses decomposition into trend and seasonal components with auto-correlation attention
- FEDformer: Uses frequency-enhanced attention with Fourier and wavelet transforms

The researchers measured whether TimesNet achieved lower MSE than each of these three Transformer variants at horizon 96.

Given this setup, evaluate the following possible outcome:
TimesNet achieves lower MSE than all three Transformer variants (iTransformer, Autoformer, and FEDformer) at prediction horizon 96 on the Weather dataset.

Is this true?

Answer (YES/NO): YES